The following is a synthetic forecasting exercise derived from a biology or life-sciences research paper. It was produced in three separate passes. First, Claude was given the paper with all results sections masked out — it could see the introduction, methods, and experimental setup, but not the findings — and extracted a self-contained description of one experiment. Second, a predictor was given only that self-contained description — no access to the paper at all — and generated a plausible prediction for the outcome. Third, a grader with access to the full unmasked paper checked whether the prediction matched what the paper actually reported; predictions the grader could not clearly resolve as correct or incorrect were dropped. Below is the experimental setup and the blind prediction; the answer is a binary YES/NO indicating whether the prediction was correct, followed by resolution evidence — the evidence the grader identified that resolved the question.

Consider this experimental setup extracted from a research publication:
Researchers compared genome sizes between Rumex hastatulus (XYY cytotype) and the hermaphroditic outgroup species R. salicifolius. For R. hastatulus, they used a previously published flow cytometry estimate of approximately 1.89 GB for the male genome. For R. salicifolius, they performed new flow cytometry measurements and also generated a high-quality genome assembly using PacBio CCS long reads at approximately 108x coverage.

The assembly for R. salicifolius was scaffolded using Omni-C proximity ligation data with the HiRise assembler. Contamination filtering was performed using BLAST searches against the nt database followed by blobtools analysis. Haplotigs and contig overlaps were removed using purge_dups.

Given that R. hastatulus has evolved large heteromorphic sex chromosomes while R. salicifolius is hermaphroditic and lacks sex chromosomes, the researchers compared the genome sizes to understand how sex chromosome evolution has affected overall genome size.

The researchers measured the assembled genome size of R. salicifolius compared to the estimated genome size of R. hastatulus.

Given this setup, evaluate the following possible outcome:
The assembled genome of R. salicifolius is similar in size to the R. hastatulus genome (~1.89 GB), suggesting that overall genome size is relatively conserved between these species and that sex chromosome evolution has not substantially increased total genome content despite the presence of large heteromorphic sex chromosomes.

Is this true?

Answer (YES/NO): NO